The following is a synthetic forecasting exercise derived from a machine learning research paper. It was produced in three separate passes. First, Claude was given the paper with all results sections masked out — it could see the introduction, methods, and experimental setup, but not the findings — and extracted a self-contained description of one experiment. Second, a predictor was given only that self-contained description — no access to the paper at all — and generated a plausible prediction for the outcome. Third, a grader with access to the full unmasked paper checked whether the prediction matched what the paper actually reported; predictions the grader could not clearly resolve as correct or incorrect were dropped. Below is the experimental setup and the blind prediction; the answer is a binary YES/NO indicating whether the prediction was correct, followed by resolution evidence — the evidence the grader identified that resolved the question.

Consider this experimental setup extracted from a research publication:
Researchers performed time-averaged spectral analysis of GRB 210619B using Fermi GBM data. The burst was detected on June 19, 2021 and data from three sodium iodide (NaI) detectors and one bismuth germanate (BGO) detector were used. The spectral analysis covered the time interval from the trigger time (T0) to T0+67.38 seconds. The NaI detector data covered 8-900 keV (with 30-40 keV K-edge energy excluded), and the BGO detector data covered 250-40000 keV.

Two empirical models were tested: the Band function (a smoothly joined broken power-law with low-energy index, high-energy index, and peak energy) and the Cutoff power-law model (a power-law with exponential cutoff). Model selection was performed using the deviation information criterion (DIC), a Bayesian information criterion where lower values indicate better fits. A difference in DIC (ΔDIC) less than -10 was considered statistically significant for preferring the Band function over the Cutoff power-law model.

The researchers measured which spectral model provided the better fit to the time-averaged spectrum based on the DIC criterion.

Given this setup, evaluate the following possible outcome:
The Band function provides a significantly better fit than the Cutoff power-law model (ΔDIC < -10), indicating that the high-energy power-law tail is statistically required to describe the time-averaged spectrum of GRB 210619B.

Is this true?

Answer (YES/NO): YES